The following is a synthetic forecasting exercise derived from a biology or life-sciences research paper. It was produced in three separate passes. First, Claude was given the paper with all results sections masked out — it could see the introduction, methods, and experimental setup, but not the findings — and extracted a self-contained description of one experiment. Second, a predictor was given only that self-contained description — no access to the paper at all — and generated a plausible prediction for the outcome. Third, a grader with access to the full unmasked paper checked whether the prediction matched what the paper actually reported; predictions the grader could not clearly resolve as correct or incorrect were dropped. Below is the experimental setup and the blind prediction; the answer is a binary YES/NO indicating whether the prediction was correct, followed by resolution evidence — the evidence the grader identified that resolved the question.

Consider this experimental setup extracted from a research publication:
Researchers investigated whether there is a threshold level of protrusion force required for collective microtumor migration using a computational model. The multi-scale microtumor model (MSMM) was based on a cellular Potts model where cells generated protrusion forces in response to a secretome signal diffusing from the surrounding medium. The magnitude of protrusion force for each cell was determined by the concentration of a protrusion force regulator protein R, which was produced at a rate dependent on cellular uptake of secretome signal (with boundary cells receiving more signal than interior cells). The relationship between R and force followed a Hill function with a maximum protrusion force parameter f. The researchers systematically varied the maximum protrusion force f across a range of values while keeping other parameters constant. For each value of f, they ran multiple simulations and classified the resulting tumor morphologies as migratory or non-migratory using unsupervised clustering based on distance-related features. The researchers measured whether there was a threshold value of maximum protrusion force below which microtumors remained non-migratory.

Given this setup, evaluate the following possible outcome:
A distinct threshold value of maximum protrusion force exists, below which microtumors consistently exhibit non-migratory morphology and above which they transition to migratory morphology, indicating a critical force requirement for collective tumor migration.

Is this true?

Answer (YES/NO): YES